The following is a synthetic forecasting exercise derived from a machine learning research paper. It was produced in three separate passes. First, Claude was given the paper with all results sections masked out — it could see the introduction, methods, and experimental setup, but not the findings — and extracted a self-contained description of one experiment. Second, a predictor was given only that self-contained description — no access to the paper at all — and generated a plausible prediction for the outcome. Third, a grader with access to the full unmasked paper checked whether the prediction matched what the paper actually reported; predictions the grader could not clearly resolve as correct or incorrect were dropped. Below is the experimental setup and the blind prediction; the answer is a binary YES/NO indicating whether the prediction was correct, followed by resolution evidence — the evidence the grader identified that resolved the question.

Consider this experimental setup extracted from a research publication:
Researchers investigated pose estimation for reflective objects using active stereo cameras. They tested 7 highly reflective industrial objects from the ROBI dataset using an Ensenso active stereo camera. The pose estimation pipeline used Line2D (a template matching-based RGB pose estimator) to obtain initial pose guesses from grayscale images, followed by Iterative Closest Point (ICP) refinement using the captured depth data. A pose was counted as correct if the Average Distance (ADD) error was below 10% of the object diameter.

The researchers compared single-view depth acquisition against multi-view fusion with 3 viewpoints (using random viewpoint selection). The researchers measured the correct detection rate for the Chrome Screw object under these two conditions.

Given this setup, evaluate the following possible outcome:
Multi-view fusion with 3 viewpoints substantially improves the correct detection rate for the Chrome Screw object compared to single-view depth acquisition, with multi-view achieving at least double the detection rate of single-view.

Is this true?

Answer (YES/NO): NO